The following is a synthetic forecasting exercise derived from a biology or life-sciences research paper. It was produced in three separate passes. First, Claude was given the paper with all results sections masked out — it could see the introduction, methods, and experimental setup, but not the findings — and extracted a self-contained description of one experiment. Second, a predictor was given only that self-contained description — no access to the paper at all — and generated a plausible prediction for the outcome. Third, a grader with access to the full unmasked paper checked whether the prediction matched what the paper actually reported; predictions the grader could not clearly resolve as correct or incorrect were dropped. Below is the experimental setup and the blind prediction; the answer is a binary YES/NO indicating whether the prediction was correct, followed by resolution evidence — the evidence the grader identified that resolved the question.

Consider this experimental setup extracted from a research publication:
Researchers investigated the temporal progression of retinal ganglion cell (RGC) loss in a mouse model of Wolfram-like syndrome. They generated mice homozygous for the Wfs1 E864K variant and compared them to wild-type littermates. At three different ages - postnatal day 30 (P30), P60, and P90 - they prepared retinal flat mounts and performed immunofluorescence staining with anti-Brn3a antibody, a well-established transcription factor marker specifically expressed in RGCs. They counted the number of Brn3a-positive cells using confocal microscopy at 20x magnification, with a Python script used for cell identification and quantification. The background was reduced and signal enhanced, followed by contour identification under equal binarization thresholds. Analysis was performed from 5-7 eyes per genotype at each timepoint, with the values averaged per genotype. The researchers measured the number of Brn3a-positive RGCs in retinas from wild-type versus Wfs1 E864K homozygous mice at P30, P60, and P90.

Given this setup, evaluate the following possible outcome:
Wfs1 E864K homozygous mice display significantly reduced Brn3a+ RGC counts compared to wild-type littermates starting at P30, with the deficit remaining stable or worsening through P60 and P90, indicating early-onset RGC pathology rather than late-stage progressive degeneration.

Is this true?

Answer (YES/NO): NO